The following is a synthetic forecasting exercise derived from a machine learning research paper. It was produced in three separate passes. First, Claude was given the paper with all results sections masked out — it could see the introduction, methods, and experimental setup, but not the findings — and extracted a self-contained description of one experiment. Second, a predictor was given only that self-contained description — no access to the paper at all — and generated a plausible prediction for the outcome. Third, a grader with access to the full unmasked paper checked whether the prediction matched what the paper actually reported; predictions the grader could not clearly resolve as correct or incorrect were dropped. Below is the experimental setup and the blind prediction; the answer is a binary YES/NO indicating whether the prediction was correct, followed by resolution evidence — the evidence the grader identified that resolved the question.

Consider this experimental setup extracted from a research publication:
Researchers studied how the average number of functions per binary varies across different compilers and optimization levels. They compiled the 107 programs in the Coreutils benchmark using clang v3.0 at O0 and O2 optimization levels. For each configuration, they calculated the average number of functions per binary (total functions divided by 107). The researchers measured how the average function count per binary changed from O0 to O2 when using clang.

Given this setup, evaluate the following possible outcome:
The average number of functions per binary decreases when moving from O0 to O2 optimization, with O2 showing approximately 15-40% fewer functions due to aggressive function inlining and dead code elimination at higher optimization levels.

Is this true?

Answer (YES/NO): YES